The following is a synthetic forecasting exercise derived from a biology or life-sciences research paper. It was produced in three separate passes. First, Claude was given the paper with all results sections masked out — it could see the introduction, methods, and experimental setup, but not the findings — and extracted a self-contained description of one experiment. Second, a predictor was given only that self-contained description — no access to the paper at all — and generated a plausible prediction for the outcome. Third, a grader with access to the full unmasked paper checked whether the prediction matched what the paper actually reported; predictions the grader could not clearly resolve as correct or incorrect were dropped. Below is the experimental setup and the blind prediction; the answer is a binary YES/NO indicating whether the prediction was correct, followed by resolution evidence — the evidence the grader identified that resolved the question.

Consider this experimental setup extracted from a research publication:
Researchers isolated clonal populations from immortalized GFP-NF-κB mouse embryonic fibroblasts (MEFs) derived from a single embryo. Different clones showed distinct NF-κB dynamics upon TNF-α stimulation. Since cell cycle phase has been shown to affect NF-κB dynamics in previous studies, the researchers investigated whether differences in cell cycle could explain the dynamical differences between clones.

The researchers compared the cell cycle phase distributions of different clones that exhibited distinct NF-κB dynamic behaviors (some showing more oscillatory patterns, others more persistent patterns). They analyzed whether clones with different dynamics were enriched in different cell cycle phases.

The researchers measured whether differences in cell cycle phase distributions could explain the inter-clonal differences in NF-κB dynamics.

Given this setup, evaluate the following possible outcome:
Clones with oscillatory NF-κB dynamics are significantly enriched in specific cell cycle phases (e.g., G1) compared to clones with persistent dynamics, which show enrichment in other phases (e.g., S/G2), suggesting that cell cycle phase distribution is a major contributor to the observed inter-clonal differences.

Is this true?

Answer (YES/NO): NO